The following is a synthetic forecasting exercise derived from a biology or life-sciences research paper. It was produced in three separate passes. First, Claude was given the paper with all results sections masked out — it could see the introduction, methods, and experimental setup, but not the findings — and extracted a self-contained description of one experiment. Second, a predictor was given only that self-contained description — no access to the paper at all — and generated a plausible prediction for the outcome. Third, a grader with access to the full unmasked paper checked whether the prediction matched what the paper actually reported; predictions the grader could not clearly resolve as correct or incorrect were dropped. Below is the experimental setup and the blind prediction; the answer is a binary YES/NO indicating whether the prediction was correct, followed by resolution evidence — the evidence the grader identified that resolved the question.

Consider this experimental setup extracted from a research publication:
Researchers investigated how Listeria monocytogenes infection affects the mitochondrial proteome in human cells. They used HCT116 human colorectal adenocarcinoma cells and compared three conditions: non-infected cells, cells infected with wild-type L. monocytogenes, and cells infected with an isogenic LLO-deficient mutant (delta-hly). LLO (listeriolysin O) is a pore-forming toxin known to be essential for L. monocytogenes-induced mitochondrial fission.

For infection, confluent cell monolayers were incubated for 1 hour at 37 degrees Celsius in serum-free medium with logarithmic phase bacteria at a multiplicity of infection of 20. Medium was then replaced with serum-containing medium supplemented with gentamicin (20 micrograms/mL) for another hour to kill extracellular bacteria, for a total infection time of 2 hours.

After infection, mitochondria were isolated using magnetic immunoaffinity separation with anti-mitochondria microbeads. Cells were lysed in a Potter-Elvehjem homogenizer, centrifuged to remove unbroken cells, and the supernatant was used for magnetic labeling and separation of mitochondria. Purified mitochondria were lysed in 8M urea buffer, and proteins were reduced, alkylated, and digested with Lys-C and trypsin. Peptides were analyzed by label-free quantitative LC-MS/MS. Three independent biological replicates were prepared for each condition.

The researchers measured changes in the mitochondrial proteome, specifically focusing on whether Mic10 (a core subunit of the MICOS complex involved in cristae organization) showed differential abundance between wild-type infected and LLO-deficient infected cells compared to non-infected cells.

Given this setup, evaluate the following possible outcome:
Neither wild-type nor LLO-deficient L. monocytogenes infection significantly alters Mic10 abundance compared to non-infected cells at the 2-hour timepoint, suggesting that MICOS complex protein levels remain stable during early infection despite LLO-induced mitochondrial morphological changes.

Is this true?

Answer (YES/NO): NO